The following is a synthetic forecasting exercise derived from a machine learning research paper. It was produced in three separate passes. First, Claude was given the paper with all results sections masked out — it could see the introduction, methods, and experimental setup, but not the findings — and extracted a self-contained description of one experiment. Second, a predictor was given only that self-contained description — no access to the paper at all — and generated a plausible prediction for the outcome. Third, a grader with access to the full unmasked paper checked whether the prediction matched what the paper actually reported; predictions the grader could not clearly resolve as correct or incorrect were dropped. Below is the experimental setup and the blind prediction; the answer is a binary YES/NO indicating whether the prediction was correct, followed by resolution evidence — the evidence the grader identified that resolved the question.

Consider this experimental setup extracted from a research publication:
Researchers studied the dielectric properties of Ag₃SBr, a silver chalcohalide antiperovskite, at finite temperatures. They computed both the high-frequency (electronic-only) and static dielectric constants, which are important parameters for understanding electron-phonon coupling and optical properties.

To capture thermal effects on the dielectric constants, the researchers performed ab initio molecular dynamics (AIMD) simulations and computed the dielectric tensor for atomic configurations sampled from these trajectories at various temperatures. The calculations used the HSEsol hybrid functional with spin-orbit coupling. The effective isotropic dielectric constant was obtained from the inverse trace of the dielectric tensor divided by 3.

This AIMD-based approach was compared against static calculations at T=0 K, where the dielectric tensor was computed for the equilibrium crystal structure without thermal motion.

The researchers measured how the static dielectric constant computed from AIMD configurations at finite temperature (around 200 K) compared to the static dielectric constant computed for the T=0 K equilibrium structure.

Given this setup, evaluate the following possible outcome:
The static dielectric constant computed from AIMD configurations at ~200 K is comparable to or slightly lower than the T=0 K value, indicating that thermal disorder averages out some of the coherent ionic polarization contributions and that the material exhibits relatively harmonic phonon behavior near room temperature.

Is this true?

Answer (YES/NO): NO